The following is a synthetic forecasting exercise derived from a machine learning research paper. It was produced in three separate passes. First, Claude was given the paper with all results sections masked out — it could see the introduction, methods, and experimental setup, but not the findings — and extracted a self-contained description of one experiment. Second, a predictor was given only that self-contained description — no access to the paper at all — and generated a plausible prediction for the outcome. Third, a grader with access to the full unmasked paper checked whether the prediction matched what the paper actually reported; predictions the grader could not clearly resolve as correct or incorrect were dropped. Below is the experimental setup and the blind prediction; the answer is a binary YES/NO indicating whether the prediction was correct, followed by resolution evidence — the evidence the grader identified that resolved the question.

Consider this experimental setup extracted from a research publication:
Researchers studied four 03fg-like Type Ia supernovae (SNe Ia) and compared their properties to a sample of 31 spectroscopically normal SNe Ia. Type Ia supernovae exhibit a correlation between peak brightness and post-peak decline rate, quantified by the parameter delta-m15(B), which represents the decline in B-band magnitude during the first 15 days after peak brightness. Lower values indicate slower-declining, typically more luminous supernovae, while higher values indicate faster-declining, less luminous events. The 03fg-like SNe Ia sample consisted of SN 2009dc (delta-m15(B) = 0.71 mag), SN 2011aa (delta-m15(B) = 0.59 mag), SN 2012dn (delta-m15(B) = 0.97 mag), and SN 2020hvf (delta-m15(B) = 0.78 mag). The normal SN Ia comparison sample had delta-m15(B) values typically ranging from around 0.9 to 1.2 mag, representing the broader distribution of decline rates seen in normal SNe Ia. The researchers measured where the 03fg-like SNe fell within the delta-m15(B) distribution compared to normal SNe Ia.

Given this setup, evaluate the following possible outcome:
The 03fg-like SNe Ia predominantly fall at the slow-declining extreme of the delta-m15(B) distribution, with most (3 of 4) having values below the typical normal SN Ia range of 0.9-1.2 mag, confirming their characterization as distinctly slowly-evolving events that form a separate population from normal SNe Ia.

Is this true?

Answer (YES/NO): YES